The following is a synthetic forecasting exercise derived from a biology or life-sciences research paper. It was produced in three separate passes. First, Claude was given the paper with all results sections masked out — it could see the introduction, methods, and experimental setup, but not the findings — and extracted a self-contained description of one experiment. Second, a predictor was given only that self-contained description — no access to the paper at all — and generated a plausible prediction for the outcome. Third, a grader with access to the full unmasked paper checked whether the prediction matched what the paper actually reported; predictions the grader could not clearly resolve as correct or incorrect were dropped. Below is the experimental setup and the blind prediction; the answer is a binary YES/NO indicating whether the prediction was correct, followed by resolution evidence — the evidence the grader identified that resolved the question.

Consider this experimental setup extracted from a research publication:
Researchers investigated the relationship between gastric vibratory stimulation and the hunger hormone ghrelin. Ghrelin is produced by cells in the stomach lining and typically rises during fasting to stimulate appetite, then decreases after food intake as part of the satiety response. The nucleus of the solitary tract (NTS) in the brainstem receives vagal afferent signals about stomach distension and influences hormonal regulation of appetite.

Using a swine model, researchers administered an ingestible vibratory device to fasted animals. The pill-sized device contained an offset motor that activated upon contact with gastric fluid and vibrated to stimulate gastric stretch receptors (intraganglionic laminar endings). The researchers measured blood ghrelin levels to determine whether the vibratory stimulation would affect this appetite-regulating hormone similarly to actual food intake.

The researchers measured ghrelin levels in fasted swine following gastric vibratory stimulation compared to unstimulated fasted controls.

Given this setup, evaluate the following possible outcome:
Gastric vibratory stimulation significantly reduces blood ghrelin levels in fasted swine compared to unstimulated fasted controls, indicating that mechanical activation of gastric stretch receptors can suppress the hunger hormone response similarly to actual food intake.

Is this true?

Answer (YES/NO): YES